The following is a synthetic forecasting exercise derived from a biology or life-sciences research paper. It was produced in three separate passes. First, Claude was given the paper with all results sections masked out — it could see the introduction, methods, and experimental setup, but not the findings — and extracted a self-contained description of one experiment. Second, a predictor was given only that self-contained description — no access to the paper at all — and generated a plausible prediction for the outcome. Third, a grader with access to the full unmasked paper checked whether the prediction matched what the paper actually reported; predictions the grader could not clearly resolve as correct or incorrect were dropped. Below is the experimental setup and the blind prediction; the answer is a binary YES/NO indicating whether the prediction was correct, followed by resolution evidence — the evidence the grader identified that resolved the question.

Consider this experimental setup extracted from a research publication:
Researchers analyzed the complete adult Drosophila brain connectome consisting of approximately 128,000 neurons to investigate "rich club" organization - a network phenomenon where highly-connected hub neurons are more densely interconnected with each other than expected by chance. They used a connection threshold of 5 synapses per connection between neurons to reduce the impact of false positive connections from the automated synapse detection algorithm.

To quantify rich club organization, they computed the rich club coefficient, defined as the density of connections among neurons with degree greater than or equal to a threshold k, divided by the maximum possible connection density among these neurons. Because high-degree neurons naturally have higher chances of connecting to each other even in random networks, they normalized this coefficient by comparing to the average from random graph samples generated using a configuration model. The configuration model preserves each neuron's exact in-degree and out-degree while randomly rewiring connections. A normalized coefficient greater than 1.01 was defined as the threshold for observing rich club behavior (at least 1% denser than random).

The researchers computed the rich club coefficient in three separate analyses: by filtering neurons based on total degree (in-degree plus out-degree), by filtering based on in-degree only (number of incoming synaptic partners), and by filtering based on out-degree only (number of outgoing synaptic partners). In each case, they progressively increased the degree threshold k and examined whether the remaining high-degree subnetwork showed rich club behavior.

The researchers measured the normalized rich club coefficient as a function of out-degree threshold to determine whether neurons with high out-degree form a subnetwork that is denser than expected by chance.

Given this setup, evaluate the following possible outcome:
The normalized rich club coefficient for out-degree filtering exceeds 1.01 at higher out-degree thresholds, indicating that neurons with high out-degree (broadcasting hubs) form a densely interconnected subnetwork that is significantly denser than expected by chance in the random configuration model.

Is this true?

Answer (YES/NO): NO